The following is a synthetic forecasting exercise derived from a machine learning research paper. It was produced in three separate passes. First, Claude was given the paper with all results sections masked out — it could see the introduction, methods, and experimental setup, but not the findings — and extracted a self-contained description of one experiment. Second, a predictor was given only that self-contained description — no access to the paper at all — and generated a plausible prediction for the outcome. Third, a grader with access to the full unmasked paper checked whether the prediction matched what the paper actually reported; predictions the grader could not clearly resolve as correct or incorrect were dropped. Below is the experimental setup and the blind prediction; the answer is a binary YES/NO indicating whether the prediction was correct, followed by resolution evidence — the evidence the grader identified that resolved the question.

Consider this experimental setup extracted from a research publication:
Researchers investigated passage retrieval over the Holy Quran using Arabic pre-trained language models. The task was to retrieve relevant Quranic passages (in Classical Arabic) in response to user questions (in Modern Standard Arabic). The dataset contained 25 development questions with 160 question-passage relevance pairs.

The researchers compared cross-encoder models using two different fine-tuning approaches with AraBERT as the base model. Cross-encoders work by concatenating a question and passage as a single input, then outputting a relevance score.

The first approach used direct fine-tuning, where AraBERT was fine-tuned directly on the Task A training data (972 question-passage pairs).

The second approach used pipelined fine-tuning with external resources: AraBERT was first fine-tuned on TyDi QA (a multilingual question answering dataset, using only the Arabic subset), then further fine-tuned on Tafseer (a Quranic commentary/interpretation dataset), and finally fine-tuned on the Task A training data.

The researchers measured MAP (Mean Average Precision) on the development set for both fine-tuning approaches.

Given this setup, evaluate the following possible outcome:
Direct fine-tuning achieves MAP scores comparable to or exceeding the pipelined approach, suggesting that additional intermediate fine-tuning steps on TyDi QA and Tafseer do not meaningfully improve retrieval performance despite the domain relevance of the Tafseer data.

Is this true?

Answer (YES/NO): NO